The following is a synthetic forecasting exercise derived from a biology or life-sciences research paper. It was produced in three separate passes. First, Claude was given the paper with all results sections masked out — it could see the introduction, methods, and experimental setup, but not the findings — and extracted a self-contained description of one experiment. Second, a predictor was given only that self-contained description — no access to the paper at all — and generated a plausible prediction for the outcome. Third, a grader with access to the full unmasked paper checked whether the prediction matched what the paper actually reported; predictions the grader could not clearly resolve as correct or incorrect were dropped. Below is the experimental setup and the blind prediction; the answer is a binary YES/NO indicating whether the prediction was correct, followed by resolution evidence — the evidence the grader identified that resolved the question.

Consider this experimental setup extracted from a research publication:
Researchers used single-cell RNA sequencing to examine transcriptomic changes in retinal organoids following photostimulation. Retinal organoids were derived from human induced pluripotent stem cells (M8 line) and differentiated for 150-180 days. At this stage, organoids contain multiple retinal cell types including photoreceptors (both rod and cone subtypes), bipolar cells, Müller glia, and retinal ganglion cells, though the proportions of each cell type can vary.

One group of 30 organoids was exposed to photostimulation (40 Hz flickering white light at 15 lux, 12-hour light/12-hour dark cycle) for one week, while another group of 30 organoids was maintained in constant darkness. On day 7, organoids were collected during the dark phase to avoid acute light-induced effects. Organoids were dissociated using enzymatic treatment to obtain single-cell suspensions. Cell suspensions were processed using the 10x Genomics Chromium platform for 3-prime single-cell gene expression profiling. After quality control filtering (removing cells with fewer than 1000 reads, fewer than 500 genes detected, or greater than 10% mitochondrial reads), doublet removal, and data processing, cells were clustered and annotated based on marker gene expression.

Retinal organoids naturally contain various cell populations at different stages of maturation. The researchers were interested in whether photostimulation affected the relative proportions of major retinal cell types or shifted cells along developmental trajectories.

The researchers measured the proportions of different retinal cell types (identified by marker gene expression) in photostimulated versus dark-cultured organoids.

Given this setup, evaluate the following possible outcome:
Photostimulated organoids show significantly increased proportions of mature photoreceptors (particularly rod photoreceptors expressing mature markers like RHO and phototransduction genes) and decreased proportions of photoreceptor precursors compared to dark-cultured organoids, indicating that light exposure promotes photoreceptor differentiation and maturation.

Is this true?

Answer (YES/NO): YES